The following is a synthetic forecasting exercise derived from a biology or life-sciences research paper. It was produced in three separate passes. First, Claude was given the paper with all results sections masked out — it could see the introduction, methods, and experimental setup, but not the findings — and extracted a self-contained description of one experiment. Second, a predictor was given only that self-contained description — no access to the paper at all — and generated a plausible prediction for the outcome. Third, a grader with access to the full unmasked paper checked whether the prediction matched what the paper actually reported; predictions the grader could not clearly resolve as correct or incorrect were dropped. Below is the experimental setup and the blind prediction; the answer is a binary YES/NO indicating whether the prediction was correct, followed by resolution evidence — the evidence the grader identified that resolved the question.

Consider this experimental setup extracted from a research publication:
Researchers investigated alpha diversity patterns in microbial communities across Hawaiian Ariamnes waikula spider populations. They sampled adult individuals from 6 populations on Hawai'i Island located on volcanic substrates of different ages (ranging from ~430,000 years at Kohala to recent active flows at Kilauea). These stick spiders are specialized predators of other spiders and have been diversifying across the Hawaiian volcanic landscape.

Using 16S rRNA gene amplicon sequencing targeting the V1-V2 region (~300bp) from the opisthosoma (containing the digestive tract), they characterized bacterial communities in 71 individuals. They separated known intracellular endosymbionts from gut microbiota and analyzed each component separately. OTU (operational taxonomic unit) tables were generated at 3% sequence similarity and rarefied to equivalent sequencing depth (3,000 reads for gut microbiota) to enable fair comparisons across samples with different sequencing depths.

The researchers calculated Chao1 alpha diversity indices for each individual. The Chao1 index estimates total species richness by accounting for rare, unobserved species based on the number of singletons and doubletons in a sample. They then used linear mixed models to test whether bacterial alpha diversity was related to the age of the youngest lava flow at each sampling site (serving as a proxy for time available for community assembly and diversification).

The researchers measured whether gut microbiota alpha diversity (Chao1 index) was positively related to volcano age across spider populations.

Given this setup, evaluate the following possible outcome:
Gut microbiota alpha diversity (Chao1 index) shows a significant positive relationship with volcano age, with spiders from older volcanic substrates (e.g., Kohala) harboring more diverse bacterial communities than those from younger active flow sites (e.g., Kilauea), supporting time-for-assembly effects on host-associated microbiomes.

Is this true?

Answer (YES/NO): NO